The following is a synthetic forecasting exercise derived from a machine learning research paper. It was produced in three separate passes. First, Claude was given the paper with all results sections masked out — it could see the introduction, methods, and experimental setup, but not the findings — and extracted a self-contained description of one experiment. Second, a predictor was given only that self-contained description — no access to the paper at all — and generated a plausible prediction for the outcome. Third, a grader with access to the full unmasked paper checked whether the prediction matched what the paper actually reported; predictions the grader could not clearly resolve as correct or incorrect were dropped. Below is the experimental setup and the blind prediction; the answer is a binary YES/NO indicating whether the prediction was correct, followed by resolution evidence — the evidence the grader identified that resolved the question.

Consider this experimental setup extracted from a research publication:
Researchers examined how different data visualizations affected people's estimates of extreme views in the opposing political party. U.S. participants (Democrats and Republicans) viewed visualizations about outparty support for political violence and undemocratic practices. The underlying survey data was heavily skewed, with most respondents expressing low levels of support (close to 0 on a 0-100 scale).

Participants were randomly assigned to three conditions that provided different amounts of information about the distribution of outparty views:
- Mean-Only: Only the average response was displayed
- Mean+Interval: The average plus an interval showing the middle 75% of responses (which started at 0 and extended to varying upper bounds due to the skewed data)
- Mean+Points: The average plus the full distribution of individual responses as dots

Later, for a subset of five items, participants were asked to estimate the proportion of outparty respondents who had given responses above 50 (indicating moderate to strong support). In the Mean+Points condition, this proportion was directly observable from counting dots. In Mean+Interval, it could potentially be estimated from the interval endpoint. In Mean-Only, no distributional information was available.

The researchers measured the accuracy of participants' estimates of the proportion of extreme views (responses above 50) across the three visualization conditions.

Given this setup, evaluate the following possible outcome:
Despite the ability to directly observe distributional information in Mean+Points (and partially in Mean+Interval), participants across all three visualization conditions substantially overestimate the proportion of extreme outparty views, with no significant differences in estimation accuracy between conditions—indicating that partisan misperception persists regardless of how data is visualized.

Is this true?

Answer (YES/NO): NO